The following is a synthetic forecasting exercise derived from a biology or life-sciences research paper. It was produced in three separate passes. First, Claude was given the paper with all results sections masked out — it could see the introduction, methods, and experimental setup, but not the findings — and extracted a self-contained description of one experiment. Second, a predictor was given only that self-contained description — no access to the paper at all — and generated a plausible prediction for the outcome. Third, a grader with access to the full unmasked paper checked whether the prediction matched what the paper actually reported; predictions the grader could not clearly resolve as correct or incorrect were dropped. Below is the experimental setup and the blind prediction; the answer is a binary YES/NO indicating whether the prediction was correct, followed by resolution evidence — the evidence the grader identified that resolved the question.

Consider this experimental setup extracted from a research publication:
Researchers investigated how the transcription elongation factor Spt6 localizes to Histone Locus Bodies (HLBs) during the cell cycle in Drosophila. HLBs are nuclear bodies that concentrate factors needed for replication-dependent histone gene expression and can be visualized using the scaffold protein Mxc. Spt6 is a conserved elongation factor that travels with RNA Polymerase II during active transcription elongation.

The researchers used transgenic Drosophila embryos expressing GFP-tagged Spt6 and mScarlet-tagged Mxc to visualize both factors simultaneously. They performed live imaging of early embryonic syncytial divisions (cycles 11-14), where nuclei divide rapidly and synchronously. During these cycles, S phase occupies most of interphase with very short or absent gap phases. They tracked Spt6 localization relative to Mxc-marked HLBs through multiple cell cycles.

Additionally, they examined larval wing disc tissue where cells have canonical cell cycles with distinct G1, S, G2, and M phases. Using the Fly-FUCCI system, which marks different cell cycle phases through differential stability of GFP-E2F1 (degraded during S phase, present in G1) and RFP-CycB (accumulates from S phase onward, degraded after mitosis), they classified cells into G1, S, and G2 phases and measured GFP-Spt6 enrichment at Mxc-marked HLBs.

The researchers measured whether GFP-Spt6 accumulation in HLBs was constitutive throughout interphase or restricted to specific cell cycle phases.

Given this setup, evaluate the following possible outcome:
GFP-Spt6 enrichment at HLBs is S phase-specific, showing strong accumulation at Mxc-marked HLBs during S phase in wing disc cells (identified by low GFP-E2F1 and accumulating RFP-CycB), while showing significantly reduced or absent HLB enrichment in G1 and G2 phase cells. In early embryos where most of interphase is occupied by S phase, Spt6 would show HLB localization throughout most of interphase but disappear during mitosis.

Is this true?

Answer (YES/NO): NO